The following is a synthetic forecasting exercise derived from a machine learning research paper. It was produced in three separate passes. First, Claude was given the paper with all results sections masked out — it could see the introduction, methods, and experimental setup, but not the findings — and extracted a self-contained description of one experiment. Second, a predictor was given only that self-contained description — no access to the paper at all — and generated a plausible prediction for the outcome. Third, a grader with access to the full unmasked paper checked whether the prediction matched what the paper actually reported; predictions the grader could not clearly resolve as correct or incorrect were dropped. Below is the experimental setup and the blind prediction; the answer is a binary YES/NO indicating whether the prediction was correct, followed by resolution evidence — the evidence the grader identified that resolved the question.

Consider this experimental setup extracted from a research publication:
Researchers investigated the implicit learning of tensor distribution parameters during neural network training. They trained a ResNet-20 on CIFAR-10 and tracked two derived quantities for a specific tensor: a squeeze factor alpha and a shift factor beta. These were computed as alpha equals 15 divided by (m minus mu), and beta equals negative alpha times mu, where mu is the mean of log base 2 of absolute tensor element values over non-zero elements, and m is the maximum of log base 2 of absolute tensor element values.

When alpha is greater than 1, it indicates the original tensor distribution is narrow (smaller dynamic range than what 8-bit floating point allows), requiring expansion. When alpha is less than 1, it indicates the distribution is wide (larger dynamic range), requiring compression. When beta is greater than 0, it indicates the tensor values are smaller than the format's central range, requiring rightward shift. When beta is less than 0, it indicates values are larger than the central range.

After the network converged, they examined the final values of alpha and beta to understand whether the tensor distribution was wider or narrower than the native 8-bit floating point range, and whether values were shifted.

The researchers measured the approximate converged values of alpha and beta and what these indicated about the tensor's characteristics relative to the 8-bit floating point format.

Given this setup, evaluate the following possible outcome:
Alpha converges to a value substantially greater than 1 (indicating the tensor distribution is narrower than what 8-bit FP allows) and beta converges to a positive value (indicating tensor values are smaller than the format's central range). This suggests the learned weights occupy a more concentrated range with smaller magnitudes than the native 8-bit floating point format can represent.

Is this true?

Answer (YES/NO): YES